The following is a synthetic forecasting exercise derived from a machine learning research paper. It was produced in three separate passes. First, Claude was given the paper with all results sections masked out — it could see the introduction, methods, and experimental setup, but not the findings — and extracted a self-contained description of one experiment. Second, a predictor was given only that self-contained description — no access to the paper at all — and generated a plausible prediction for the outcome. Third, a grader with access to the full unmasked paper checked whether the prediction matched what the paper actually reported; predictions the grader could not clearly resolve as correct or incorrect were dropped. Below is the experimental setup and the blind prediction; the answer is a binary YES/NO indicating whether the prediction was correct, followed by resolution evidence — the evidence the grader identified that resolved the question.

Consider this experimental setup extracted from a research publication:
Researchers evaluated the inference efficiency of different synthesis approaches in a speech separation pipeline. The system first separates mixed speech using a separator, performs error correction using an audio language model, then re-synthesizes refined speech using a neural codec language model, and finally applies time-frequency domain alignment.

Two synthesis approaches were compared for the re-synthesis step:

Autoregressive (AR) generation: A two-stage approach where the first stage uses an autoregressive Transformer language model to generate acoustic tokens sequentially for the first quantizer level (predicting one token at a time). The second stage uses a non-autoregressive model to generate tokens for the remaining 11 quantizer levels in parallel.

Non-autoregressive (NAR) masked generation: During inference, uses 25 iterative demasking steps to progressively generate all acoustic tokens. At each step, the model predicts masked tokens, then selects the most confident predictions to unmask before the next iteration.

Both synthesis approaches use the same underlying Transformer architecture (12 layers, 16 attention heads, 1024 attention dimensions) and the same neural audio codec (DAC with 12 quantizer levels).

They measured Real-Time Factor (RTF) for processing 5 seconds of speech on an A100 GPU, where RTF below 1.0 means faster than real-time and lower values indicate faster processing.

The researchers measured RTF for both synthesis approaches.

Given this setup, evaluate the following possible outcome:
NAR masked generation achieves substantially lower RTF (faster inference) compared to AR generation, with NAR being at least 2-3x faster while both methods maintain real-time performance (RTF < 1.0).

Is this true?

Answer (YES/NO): NO